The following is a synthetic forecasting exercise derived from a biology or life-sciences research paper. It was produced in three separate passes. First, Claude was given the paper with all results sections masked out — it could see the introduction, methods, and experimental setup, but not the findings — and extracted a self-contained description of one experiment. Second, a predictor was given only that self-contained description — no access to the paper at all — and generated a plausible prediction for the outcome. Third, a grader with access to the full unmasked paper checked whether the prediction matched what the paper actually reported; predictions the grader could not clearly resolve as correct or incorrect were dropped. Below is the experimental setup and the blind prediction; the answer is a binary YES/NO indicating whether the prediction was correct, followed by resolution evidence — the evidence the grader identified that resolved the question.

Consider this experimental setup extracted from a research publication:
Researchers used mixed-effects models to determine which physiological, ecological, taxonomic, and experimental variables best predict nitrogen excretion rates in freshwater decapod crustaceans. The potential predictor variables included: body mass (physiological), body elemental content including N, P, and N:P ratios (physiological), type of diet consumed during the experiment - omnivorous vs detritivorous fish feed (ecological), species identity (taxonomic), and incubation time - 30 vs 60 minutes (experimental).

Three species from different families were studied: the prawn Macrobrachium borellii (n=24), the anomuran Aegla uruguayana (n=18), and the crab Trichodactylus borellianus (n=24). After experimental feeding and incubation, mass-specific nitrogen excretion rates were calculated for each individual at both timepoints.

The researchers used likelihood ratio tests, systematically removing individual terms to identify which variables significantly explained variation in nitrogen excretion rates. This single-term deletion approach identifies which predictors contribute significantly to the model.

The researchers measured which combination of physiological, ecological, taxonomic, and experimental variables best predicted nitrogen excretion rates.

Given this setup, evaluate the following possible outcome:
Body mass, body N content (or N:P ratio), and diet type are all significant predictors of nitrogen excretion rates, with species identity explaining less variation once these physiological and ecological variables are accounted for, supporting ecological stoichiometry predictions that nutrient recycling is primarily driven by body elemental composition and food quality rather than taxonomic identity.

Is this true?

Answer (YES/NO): NO